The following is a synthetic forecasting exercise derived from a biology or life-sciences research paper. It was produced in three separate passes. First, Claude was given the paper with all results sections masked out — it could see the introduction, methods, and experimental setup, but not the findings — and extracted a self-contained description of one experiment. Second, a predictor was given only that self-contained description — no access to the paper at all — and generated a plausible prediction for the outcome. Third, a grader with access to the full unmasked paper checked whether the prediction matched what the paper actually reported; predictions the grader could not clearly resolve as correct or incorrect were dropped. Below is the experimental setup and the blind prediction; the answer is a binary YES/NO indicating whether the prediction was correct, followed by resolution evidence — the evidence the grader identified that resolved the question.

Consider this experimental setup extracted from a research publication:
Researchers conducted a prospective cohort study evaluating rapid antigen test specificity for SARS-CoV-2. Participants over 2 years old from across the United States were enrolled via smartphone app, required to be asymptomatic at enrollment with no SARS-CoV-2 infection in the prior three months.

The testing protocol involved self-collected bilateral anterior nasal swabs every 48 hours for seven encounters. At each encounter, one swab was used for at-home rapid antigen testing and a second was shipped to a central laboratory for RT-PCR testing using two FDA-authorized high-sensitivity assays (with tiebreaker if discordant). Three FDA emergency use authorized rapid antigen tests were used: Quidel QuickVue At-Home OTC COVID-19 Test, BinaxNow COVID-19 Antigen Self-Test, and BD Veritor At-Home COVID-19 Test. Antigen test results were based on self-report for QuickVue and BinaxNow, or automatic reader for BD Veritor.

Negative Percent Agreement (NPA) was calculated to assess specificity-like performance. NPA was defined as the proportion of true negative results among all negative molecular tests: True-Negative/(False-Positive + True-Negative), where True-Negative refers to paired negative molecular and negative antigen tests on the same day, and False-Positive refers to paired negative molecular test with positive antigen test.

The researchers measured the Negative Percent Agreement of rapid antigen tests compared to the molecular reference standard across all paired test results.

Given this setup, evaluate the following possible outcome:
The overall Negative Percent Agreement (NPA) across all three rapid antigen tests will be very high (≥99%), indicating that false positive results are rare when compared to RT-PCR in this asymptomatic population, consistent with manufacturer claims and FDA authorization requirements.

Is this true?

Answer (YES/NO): YES